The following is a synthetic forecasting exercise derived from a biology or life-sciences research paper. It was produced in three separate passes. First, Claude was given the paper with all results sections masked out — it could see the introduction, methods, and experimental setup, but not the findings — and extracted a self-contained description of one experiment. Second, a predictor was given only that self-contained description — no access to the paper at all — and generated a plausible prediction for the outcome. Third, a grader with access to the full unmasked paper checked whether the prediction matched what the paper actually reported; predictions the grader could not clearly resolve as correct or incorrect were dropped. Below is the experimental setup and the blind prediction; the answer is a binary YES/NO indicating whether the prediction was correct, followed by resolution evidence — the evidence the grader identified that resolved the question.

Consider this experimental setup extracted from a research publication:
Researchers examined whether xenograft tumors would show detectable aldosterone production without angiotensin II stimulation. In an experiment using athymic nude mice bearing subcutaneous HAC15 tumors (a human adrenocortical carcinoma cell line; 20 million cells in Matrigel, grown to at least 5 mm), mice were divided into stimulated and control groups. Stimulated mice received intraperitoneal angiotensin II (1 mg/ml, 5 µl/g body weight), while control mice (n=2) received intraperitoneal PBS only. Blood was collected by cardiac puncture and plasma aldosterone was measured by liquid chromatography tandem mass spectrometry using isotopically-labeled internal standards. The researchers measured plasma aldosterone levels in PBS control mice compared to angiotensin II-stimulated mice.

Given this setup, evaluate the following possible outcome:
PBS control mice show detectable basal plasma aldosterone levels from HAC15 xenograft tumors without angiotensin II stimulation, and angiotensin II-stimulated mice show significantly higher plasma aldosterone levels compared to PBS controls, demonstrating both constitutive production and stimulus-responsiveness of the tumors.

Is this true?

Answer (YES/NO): NO